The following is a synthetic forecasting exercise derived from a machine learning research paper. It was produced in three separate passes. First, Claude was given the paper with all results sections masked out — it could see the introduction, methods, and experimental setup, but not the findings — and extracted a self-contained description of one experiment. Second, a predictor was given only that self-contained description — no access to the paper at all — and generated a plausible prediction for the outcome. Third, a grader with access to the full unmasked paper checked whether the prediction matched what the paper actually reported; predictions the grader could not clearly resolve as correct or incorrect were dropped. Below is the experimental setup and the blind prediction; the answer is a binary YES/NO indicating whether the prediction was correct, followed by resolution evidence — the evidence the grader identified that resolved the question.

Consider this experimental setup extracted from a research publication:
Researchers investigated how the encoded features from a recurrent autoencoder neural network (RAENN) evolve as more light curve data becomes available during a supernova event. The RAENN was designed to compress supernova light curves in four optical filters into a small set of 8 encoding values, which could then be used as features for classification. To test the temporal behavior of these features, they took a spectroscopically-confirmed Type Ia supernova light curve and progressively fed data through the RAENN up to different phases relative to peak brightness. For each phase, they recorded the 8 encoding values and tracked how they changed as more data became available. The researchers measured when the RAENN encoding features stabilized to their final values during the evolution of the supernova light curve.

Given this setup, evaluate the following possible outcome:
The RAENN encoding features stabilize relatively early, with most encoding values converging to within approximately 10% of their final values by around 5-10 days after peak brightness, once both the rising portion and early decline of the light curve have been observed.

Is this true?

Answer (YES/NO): NO